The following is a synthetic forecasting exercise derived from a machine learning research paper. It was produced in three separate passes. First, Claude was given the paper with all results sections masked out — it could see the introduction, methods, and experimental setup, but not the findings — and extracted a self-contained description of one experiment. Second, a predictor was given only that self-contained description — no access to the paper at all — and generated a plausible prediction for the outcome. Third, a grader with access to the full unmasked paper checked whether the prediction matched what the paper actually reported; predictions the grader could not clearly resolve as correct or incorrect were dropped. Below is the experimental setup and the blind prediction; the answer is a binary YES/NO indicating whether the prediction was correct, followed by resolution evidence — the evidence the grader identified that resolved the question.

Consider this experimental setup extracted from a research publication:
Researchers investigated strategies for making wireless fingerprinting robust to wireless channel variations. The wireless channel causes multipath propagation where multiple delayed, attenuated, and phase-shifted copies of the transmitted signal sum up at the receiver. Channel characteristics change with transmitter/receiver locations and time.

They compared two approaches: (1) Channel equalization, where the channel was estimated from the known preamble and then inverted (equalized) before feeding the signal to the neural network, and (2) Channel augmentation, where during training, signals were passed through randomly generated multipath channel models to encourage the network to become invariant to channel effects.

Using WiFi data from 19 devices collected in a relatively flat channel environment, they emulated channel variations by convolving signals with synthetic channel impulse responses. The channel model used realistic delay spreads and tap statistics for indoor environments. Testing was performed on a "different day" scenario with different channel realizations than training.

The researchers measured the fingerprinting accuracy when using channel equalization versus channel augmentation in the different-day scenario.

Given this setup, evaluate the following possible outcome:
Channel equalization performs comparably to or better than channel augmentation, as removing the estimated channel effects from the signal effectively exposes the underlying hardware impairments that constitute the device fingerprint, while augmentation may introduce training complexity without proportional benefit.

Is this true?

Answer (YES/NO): NO